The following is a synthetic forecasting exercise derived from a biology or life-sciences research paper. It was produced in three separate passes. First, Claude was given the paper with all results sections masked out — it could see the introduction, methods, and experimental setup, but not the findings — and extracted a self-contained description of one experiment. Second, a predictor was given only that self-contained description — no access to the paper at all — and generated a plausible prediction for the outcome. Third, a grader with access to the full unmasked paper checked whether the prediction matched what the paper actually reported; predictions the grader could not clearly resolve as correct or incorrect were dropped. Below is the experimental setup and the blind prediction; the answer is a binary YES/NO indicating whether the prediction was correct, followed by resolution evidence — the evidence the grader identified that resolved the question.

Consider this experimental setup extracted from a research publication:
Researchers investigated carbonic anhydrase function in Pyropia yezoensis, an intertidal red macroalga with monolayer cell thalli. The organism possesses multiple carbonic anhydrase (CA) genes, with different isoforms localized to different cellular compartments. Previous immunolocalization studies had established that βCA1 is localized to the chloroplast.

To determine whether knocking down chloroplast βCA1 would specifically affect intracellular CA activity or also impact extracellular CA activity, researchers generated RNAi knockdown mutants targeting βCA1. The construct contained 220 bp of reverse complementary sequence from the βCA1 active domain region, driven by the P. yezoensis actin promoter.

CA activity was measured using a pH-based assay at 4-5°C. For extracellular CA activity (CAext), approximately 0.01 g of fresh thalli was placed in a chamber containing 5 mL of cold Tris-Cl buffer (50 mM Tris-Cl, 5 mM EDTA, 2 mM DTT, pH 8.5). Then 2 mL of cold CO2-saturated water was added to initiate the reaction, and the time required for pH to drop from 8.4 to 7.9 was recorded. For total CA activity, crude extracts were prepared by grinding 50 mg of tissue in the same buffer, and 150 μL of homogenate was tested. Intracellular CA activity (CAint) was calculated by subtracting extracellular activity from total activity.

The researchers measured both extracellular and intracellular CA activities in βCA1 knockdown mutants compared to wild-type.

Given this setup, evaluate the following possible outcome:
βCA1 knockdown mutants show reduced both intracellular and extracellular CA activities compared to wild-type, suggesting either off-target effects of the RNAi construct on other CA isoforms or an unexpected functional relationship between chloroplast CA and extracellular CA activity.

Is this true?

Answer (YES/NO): YES